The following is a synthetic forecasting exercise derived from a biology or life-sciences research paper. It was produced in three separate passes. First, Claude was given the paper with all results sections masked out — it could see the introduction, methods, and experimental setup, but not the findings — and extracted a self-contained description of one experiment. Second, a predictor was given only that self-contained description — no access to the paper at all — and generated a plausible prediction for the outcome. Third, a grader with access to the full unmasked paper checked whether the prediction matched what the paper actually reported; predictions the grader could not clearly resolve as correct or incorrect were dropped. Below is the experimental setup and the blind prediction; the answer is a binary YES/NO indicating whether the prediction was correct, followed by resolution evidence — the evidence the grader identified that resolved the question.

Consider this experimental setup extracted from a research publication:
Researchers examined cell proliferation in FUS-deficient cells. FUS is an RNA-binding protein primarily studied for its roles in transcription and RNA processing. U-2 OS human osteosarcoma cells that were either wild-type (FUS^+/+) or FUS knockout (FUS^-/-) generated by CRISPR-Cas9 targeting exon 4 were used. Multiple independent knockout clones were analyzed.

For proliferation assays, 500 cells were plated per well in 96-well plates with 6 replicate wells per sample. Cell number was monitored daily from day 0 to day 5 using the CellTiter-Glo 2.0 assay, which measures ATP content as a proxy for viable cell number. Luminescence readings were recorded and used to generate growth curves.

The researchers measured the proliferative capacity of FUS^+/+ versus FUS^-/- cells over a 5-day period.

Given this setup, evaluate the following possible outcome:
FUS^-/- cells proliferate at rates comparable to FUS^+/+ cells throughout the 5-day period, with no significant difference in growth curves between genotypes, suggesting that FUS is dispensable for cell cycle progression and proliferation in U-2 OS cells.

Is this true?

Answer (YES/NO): NO